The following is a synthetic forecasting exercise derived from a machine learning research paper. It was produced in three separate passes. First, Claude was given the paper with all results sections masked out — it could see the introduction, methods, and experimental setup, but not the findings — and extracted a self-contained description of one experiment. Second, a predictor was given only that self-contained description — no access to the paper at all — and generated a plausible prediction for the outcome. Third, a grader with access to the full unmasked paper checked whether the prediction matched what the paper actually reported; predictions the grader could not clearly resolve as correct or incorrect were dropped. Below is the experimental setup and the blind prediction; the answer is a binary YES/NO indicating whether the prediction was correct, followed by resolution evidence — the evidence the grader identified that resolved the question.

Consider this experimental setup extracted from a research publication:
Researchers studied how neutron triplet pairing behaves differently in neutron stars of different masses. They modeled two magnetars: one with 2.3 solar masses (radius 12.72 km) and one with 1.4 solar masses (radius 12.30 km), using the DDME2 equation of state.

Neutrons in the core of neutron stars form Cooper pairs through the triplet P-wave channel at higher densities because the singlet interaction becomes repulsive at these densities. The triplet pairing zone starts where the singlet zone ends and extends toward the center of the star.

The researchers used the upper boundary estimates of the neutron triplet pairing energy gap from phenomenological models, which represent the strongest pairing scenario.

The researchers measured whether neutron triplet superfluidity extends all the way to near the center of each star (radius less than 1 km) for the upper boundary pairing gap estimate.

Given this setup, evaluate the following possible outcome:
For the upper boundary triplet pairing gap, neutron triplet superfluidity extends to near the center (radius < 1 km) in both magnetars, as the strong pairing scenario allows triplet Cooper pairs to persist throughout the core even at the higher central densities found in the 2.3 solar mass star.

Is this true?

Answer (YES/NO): YES